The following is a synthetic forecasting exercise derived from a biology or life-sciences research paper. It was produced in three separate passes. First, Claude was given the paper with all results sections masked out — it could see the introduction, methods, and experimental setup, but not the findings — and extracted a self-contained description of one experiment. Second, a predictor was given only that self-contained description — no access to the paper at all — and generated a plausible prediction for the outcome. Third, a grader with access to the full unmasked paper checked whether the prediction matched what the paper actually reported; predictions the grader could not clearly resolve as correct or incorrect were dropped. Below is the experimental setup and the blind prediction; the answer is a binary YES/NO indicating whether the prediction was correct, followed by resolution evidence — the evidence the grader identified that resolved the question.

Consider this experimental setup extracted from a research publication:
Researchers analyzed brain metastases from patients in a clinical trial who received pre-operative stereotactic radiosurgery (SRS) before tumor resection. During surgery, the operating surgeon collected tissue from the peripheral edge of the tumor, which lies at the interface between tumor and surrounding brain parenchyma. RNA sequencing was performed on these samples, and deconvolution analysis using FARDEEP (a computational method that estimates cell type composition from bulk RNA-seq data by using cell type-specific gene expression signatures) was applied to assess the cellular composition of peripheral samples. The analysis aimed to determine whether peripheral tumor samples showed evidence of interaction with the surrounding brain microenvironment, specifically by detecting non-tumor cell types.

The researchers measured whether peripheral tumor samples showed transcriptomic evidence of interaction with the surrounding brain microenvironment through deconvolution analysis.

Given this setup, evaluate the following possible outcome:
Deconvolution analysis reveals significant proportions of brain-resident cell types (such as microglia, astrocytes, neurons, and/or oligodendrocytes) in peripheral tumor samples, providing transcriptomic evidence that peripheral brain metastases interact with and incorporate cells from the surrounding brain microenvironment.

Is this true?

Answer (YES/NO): YES